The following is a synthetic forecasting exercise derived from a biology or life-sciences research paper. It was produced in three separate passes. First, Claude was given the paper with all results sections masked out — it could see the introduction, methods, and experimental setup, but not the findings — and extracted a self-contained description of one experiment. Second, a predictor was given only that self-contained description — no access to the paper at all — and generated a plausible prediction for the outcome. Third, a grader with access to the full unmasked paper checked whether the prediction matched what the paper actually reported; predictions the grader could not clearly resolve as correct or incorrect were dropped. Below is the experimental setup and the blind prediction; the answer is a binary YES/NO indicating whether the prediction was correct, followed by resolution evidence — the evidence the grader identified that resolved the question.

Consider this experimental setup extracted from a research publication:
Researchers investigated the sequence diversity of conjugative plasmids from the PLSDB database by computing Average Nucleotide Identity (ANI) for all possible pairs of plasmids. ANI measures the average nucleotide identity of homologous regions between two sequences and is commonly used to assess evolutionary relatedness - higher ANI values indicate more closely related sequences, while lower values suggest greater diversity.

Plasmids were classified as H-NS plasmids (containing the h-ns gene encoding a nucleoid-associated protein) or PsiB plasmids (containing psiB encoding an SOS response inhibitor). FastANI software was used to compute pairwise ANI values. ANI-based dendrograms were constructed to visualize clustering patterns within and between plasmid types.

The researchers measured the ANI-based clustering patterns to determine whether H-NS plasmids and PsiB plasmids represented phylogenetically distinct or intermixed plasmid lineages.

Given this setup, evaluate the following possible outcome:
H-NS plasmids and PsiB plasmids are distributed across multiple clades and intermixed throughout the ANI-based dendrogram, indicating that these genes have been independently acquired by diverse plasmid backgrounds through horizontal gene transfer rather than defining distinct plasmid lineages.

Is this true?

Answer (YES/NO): YES